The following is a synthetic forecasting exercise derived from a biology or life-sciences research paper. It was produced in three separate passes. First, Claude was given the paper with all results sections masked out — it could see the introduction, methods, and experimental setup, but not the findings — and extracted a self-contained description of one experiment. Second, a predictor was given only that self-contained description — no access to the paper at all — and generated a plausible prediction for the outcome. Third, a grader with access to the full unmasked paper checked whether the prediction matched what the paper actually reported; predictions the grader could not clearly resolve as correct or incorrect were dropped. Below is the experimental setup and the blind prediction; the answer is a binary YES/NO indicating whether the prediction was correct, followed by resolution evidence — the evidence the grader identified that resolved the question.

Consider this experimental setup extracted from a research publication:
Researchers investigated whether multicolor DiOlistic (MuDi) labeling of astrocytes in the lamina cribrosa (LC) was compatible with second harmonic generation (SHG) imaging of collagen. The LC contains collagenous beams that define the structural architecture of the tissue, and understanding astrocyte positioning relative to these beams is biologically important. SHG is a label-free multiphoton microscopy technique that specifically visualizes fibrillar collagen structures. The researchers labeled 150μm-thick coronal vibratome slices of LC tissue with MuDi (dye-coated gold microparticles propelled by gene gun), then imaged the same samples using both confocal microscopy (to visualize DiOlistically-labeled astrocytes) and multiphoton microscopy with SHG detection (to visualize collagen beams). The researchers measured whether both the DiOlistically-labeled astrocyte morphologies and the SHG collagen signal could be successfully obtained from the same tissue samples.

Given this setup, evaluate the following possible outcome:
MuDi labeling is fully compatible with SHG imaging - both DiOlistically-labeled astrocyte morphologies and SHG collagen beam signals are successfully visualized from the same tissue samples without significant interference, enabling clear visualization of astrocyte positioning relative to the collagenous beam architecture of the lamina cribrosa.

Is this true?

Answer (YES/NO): YES